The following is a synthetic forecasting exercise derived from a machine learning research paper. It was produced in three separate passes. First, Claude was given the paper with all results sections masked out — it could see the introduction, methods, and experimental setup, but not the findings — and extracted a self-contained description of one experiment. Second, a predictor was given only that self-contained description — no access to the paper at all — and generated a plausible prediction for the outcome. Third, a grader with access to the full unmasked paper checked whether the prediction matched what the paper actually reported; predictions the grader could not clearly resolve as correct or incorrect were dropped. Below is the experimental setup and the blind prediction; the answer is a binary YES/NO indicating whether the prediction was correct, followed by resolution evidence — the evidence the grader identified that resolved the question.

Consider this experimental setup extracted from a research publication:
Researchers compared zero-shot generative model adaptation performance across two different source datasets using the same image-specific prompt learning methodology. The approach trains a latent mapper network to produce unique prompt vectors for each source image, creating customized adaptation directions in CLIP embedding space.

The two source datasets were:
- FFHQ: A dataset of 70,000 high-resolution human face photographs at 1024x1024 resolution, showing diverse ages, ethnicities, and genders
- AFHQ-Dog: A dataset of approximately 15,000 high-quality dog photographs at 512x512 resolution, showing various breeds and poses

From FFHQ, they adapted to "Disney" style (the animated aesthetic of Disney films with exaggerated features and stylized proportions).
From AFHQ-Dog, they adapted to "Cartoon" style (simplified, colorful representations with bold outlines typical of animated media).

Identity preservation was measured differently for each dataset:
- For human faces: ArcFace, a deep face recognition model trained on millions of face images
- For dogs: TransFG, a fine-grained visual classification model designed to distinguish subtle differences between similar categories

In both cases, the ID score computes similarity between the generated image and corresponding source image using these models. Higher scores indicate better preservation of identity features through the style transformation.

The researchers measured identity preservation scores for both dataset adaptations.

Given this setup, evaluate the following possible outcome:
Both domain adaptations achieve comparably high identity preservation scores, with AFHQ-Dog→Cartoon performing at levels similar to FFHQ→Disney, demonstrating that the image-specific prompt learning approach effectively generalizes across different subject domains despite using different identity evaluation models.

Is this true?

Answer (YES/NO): NO